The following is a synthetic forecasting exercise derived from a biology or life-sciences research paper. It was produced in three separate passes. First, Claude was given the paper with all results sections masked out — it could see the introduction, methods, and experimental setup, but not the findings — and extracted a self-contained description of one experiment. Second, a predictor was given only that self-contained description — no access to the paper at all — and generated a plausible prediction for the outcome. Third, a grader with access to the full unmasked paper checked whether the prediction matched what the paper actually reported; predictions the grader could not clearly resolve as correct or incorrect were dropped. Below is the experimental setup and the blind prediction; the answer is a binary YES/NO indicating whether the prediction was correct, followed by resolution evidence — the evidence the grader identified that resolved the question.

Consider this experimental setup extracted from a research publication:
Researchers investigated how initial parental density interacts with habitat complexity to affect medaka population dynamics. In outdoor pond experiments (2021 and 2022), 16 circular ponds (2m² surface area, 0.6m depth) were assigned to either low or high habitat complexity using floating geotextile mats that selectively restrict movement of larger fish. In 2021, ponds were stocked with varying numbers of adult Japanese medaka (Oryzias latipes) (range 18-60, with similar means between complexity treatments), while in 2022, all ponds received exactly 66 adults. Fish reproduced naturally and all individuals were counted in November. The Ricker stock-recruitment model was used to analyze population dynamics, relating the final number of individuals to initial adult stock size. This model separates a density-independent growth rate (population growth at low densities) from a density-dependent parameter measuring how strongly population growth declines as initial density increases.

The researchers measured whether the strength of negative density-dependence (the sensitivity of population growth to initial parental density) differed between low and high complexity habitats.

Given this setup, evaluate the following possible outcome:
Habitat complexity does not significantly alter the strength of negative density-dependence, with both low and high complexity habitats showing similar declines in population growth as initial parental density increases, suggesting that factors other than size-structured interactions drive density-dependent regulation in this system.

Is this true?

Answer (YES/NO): NO